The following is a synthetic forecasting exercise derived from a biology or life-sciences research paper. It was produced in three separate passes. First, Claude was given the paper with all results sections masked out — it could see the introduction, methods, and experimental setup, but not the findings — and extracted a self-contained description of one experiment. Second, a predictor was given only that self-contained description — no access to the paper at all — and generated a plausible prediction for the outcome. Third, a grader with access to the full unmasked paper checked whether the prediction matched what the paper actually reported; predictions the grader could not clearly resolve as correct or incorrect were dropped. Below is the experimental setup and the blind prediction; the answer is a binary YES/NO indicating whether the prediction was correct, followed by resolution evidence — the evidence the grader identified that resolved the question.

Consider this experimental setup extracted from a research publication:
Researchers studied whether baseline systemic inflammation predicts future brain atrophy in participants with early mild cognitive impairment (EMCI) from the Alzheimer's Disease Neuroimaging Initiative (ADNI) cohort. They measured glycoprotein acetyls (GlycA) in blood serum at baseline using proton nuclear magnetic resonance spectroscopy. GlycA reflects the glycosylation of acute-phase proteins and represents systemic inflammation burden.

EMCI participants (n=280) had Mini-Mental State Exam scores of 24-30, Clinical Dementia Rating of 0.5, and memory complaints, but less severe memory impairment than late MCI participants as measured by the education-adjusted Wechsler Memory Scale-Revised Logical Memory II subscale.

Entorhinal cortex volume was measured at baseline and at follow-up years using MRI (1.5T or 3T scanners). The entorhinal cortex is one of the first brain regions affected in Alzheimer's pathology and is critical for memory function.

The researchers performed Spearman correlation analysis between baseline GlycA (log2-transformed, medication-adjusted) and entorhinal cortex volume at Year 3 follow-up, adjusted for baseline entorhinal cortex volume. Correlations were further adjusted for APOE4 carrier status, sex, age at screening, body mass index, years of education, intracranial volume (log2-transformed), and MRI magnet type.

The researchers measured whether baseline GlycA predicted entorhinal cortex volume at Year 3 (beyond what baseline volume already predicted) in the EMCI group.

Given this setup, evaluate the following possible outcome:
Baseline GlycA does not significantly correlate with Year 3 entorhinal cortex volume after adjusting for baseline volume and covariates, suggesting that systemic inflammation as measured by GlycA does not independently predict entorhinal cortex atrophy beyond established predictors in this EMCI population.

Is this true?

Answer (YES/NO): YES